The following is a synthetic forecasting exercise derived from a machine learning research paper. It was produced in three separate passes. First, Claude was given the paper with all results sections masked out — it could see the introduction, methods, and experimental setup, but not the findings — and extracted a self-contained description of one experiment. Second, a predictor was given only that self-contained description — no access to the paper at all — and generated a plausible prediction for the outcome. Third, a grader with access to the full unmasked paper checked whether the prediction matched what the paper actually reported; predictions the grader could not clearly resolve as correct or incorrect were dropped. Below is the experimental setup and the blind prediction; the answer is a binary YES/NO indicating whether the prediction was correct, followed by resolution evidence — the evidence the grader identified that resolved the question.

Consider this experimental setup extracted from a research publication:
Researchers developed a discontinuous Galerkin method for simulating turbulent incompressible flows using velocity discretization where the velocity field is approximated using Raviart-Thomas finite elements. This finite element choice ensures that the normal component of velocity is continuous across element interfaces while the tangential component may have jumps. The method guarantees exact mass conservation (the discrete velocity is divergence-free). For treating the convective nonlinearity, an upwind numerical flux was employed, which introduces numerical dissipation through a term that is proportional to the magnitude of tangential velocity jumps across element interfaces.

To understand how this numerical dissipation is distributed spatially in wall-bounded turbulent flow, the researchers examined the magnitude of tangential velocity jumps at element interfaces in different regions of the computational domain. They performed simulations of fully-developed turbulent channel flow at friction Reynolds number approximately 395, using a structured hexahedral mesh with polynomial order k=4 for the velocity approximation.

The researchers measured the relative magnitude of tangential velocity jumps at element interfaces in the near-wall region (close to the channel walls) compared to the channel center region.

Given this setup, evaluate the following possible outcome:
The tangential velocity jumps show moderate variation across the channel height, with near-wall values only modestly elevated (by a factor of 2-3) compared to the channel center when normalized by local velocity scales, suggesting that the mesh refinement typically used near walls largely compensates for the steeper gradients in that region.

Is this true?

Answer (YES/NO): NO